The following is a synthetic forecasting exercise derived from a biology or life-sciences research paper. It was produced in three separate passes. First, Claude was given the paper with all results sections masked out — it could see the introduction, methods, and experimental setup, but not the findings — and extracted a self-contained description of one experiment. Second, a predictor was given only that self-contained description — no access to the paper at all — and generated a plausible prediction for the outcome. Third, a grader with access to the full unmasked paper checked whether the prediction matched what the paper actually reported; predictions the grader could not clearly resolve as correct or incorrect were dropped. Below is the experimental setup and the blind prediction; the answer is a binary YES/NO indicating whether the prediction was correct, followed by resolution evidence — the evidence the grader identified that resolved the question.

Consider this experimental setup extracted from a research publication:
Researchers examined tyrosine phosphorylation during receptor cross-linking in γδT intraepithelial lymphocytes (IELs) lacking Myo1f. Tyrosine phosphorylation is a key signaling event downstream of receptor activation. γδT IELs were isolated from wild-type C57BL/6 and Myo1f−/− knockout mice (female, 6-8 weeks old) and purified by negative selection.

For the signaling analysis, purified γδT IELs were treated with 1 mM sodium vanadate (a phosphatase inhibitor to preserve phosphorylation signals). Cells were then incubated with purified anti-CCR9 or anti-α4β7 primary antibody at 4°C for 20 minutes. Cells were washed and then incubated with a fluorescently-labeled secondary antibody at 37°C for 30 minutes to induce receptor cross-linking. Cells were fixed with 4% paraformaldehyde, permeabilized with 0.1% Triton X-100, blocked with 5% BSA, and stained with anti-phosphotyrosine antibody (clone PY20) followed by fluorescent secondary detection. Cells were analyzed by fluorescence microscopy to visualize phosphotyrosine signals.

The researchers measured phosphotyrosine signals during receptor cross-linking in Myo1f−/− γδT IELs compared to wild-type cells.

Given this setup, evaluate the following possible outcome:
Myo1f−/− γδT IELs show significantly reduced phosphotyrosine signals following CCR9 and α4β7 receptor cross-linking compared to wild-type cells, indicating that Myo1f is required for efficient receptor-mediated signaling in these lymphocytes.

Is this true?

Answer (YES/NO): YES